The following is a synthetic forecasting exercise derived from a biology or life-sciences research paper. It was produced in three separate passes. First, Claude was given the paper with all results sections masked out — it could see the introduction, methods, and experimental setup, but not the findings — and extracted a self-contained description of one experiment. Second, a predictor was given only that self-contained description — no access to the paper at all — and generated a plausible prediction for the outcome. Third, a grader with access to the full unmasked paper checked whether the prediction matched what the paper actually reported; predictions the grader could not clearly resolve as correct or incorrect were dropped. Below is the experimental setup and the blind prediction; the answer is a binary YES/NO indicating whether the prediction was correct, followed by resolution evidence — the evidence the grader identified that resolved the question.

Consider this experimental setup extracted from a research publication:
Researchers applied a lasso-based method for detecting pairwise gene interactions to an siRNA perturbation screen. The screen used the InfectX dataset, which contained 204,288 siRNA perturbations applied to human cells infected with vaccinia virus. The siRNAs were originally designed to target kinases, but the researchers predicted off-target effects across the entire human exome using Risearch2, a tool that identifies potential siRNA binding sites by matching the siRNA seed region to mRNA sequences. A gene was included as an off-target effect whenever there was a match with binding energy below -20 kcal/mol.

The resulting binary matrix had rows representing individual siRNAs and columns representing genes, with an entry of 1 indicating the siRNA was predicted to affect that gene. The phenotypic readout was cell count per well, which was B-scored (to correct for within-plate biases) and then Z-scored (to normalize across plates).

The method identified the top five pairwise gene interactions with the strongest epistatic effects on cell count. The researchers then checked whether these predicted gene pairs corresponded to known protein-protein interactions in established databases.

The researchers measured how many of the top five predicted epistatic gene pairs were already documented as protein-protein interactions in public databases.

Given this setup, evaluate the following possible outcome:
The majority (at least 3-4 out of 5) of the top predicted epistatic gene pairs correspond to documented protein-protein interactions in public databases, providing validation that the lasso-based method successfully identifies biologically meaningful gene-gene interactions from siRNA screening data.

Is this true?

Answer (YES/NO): NO